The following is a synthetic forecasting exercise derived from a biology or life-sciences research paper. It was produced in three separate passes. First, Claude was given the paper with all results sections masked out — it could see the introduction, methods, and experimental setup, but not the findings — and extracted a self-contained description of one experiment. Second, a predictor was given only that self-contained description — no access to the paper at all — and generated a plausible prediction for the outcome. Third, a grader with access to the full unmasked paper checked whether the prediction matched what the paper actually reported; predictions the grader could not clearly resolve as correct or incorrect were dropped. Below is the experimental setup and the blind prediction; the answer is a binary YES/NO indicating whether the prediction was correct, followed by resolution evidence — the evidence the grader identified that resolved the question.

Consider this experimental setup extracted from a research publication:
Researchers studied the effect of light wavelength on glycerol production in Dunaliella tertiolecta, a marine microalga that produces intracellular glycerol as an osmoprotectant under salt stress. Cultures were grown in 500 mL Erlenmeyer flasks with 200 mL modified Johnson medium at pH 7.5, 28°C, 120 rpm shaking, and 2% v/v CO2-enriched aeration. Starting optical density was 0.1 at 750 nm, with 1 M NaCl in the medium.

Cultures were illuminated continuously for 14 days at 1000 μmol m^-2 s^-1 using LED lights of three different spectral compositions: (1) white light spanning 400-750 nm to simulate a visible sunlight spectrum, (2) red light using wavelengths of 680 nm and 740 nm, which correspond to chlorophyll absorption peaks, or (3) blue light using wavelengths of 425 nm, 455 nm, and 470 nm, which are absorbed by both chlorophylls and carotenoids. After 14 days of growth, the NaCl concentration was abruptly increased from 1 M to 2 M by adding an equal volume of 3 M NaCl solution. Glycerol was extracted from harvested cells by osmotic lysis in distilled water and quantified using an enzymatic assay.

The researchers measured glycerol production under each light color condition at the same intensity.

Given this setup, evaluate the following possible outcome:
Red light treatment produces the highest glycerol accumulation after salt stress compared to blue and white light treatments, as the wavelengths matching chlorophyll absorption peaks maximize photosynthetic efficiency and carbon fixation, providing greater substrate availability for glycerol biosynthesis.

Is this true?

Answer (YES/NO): NO